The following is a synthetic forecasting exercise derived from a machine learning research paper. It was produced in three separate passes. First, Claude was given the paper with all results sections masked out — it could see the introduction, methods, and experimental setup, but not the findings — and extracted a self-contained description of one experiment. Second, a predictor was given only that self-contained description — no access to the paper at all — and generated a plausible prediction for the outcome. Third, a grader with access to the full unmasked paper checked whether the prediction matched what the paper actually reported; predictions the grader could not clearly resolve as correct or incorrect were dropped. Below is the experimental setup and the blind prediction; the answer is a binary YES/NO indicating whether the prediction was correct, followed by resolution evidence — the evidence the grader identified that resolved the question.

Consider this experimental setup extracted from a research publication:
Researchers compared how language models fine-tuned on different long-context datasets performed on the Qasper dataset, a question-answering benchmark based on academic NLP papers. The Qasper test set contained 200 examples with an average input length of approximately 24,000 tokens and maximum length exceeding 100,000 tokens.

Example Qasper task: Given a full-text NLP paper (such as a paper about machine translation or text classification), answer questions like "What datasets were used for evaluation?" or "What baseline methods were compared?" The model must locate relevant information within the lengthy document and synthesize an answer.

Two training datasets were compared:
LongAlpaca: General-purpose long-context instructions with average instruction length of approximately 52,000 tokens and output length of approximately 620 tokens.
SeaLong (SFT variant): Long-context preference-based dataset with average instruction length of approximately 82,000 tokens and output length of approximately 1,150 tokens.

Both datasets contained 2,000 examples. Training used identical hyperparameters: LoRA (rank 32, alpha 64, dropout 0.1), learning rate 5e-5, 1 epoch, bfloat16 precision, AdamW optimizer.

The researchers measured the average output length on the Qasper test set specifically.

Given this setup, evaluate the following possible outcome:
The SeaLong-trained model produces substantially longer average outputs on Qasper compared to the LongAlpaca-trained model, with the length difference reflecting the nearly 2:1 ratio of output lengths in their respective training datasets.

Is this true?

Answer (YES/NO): NO